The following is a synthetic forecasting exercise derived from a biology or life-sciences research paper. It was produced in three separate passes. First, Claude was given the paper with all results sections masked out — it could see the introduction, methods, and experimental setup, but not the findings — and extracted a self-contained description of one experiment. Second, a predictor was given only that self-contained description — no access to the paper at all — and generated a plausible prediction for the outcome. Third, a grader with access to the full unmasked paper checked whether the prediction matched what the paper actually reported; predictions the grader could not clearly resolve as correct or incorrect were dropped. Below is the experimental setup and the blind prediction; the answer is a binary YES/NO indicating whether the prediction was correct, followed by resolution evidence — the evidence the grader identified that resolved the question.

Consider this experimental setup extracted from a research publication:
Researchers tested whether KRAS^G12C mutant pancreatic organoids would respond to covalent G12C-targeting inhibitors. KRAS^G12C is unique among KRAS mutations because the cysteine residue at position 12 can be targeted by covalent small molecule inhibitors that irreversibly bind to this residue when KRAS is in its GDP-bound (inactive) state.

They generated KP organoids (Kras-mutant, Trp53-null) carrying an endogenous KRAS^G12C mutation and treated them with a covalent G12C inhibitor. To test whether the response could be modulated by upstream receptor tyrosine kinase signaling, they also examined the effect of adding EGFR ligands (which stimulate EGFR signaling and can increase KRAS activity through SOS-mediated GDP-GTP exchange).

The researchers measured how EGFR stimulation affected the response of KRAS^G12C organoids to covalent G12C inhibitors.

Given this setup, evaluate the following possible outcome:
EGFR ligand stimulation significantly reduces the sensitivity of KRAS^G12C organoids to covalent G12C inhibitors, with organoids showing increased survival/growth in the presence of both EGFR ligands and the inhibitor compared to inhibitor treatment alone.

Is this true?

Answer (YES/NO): YES